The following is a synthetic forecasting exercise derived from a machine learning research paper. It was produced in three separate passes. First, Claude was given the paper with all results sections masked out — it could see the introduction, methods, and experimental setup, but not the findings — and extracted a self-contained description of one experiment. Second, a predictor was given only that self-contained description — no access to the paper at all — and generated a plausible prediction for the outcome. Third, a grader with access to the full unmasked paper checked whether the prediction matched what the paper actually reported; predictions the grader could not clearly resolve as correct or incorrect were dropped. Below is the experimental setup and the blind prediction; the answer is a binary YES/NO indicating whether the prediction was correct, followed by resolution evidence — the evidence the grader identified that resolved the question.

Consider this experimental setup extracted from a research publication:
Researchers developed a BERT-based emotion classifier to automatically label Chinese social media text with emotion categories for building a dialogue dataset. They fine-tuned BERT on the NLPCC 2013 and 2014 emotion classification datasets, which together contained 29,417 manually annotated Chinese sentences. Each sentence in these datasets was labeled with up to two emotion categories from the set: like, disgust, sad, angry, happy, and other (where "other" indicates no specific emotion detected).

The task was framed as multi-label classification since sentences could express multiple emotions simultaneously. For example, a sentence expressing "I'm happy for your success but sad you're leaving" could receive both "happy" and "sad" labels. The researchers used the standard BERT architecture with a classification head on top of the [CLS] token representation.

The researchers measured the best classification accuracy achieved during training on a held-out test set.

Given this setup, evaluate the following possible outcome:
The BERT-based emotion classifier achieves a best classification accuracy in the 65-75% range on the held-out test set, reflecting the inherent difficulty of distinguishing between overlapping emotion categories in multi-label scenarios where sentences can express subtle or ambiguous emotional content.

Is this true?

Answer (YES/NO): YES